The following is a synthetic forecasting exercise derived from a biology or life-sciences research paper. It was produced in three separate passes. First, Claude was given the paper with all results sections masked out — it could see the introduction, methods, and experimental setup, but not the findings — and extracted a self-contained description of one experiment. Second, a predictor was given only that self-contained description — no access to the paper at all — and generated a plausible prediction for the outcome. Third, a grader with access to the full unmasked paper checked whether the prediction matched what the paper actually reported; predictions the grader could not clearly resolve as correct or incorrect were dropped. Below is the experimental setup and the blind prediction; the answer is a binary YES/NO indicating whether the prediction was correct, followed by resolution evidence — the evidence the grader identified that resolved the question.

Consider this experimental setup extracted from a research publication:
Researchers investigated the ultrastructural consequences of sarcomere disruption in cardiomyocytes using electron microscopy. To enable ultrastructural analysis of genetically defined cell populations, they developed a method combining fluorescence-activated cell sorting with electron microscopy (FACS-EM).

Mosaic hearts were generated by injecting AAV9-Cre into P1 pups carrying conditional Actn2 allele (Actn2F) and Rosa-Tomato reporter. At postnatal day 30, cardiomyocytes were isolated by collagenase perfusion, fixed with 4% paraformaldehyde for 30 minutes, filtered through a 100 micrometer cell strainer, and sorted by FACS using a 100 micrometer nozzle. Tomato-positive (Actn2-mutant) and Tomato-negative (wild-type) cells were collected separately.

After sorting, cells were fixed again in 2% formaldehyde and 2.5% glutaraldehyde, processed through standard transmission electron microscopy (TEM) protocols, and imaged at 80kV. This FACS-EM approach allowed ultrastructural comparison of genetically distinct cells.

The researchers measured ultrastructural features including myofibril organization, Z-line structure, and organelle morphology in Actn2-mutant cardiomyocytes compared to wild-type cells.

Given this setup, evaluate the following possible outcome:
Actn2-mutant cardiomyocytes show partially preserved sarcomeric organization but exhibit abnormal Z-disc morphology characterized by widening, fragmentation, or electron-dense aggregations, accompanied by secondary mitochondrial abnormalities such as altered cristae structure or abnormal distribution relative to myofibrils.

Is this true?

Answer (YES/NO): NO